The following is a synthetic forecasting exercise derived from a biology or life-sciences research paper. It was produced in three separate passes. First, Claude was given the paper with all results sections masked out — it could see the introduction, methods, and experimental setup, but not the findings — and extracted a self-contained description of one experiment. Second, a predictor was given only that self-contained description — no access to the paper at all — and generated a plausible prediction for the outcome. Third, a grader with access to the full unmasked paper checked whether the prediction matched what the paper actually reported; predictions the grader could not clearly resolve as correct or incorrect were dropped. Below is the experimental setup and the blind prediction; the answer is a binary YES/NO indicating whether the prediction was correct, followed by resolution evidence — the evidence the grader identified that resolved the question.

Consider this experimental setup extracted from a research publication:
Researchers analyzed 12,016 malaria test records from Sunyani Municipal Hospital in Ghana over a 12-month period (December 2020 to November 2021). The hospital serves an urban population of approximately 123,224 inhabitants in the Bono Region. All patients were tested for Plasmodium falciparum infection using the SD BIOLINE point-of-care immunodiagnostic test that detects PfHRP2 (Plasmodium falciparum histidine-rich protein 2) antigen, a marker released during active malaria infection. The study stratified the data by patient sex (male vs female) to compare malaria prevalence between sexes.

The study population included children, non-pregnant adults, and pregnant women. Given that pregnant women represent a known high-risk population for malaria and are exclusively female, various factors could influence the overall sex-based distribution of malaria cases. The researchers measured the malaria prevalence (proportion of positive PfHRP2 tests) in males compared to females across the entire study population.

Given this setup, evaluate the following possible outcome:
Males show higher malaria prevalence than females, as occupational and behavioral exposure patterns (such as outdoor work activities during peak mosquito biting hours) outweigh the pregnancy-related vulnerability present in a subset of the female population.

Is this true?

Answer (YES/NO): YES